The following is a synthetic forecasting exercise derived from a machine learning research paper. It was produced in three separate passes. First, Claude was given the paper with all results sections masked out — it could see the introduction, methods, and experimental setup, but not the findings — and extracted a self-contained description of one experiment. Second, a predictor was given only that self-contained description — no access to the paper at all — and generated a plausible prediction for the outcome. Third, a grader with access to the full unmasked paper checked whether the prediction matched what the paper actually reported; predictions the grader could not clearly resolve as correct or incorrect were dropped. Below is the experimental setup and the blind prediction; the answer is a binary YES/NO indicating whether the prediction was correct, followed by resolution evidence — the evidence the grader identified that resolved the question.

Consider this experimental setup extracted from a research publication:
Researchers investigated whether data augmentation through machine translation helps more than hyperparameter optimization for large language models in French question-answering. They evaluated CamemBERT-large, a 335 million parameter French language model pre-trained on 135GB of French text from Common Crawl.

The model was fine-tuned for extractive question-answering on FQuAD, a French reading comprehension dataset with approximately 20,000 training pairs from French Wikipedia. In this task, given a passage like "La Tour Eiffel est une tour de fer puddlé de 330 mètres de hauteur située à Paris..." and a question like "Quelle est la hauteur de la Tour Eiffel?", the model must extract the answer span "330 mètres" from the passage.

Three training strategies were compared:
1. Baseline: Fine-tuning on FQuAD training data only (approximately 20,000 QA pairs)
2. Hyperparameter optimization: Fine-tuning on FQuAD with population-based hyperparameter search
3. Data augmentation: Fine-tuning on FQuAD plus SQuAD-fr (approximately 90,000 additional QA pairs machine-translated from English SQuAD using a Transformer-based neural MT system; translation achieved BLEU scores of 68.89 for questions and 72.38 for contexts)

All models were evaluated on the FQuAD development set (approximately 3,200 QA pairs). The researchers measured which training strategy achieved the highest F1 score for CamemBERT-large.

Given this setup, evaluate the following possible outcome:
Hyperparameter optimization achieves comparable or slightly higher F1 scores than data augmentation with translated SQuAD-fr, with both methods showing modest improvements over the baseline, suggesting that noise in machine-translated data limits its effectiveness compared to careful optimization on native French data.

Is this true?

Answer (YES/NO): NO